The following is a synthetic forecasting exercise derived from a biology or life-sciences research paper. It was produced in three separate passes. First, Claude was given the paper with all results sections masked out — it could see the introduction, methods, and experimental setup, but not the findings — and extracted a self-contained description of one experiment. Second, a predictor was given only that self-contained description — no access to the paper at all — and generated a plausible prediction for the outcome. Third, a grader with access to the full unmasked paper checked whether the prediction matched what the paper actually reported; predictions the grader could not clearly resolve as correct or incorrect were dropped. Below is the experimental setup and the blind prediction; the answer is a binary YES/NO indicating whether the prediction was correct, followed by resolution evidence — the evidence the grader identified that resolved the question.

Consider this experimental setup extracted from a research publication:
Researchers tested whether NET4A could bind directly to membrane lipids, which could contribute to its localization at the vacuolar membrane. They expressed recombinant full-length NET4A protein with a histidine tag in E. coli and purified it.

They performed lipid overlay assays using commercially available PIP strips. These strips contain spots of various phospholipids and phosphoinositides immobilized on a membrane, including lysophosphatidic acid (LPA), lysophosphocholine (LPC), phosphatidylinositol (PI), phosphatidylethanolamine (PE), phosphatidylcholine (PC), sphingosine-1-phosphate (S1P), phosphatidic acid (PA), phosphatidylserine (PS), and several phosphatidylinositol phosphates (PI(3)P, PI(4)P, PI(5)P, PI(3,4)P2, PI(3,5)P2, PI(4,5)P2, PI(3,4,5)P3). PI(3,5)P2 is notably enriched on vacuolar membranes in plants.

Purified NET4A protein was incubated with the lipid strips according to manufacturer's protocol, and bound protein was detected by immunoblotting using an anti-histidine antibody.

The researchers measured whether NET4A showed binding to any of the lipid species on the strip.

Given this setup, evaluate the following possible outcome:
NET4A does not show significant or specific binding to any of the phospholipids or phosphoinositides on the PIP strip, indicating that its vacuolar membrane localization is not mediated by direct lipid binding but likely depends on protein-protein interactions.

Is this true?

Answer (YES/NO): NO